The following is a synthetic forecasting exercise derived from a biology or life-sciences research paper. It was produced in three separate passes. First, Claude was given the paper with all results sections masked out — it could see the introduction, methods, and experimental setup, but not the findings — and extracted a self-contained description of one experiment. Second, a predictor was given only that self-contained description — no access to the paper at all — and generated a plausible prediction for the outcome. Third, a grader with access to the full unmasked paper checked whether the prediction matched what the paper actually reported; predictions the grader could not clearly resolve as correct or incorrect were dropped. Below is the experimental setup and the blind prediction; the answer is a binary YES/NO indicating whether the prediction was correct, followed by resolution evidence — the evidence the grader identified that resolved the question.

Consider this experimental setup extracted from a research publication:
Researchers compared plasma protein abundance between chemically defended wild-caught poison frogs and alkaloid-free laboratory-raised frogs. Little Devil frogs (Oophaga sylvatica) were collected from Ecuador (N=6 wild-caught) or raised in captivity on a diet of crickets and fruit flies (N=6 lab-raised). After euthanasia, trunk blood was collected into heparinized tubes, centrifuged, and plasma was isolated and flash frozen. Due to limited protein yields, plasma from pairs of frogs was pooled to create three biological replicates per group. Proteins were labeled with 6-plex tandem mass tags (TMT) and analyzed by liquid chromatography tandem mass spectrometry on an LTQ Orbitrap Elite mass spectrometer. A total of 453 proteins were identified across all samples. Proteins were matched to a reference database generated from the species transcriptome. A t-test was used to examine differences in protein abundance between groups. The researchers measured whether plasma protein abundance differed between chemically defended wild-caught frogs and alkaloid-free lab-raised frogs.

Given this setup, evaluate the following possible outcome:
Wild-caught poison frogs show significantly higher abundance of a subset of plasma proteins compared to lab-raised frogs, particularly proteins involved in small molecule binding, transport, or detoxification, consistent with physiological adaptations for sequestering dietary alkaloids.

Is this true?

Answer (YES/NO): NO